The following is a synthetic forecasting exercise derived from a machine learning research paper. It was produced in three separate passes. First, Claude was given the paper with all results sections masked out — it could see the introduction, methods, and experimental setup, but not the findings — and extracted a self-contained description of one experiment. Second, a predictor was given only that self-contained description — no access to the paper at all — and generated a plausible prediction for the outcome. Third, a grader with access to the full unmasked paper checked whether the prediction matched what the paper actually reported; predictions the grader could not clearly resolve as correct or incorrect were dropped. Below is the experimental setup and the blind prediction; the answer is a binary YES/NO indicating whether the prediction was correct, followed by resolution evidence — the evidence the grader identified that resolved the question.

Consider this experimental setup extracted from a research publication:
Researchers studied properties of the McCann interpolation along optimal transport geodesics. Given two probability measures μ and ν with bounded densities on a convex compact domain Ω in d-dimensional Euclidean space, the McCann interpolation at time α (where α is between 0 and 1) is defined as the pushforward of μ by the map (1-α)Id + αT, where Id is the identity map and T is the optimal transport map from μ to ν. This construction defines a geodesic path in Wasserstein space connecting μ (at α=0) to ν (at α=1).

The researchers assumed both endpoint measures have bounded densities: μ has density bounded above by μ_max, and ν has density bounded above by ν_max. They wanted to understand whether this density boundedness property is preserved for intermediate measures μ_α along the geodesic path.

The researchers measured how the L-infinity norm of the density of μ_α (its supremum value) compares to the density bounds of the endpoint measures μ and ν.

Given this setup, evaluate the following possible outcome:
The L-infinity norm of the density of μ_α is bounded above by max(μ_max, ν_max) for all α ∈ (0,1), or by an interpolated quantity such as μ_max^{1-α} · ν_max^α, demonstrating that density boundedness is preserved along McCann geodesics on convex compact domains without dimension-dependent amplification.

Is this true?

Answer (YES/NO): YES